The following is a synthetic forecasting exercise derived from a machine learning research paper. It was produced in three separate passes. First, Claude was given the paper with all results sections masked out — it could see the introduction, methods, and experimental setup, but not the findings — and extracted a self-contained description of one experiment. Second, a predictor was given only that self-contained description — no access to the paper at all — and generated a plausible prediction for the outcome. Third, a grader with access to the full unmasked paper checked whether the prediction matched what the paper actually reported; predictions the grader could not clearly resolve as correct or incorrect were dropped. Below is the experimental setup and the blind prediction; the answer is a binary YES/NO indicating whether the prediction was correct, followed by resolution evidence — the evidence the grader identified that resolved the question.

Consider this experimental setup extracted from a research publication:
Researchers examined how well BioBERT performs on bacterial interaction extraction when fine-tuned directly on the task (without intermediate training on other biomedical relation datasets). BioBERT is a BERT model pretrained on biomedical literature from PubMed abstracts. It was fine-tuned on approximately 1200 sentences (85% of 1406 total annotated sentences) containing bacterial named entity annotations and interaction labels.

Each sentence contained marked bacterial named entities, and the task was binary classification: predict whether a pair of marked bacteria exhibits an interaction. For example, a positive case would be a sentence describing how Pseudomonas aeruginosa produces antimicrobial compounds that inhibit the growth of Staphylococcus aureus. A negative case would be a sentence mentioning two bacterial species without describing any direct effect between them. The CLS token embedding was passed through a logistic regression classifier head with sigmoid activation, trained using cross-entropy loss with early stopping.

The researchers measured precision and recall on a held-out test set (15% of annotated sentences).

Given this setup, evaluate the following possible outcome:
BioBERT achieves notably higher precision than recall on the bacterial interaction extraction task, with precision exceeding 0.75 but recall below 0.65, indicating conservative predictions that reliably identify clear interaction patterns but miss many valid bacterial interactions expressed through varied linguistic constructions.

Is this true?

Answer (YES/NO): NO